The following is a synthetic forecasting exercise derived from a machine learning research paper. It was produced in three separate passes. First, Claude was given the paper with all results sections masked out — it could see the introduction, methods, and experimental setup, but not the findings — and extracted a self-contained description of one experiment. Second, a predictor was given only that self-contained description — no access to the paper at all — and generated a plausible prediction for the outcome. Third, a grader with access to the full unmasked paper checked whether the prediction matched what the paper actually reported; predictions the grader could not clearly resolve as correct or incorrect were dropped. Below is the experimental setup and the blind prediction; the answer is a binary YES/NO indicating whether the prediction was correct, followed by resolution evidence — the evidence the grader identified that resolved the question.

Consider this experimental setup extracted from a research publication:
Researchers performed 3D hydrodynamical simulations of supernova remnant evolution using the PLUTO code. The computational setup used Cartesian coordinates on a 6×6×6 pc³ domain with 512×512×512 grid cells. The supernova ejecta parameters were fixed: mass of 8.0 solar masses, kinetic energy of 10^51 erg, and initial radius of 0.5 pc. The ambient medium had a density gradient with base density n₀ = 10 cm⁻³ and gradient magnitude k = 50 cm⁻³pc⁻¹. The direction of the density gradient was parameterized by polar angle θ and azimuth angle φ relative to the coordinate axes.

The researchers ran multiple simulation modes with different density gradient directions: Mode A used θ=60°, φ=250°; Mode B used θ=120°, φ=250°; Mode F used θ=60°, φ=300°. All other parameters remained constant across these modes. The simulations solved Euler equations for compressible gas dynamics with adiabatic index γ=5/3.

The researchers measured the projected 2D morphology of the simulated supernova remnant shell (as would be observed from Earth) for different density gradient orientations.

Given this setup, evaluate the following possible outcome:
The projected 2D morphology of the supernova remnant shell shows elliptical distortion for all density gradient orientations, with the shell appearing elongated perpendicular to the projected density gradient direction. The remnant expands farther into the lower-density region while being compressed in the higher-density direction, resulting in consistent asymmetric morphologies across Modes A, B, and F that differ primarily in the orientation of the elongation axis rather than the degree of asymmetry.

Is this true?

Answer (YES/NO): NO